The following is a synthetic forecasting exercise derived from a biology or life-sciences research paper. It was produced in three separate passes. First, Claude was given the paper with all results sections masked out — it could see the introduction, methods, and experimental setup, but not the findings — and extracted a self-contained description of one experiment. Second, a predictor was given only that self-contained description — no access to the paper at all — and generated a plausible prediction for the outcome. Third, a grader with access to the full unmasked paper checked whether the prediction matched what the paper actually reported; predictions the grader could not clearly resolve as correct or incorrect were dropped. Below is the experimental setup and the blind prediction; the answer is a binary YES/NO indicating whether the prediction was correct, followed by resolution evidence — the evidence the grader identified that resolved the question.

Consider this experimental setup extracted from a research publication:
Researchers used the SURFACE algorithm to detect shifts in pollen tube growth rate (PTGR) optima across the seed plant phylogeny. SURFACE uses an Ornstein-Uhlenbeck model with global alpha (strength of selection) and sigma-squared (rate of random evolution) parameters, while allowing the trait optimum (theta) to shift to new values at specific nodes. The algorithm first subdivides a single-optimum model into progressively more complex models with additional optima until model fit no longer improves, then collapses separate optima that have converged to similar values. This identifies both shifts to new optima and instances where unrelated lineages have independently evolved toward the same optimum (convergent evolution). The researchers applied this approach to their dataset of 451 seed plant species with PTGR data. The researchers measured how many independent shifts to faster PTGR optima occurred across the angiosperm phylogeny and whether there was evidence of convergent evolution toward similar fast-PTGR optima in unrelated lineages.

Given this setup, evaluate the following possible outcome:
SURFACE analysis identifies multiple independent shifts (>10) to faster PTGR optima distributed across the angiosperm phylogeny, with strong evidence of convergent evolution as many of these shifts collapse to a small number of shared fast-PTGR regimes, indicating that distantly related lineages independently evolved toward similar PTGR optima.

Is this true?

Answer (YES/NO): YES